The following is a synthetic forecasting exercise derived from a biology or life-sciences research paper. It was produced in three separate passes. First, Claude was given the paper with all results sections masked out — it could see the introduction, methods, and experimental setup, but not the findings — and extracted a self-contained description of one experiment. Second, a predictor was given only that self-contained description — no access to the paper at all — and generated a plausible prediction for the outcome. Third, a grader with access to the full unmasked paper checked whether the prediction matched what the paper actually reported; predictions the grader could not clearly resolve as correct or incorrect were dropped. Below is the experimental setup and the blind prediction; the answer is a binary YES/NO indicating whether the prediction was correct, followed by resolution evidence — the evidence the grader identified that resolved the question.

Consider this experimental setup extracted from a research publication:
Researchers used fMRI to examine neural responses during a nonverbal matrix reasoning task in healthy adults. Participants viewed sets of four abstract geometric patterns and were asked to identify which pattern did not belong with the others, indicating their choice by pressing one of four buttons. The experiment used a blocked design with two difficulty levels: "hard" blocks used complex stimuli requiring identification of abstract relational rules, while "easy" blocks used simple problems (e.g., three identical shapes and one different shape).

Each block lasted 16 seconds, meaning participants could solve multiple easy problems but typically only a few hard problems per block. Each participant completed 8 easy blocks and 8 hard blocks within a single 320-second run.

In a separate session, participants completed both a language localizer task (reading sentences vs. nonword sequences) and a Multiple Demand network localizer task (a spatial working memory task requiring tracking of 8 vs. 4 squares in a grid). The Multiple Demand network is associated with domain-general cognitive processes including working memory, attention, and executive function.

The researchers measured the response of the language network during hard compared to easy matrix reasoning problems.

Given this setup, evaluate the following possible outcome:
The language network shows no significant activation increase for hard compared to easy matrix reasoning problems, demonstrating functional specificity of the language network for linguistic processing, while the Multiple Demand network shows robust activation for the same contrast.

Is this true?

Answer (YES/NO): NO